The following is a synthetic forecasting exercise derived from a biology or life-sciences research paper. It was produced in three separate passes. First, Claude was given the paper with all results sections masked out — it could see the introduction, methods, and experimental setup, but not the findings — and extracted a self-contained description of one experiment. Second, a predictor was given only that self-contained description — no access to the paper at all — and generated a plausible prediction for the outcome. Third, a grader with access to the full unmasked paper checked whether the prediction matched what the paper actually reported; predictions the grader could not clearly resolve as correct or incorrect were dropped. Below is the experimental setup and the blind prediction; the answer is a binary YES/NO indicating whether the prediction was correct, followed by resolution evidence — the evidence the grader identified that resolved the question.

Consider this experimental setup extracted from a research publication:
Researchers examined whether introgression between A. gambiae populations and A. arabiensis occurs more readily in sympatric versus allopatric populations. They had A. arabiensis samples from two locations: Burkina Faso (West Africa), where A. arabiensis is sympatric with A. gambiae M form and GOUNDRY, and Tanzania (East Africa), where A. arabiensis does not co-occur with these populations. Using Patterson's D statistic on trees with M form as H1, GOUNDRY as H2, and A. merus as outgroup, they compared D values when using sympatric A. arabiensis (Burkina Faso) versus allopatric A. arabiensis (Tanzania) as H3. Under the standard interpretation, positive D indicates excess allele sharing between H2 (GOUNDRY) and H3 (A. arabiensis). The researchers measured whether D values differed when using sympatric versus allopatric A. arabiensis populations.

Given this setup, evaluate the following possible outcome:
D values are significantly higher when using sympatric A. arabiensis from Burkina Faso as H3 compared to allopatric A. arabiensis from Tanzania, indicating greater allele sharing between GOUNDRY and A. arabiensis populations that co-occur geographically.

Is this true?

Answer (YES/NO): YES